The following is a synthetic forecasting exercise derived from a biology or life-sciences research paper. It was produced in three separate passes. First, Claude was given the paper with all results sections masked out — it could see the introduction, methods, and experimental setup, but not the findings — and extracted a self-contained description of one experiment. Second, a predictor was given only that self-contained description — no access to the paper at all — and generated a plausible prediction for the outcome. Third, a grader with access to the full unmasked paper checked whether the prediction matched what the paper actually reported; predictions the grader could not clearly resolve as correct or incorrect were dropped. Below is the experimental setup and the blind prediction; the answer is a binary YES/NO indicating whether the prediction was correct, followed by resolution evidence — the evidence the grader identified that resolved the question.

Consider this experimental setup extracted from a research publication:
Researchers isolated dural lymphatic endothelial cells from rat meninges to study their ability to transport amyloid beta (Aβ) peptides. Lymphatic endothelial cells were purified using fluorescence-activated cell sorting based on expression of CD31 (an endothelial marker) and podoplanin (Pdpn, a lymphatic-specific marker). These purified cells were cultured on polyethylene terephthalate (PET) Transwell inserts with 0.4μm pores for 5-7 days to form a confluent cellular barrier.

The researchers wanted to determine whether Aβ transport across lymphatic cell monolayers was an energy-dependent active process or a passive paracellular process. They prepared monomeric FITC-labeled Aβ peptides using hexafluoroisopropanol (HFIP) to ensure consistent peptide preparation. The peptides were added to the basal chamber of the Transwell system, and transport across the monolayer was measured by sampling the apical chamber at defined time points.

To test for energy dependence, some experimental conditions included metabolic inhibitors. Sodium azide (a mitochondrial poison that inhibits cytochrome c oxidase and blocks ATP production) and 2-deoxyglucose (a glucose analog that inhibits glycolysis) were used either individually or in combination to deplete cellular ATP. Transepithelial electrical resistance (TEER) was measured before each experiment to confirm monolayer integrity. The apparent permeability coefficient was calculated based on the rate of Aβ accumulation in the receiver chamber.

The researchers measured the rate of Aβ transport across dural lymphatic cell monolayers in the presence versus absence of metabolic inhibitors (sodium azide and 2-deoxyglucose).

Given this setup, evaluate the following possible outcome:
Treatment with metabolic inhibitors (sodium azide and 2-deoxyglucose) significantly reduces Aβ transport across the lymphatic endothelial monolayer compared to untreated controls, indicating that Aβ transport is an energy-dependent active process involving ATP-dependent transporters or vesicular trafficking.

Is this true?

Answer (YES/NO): YES